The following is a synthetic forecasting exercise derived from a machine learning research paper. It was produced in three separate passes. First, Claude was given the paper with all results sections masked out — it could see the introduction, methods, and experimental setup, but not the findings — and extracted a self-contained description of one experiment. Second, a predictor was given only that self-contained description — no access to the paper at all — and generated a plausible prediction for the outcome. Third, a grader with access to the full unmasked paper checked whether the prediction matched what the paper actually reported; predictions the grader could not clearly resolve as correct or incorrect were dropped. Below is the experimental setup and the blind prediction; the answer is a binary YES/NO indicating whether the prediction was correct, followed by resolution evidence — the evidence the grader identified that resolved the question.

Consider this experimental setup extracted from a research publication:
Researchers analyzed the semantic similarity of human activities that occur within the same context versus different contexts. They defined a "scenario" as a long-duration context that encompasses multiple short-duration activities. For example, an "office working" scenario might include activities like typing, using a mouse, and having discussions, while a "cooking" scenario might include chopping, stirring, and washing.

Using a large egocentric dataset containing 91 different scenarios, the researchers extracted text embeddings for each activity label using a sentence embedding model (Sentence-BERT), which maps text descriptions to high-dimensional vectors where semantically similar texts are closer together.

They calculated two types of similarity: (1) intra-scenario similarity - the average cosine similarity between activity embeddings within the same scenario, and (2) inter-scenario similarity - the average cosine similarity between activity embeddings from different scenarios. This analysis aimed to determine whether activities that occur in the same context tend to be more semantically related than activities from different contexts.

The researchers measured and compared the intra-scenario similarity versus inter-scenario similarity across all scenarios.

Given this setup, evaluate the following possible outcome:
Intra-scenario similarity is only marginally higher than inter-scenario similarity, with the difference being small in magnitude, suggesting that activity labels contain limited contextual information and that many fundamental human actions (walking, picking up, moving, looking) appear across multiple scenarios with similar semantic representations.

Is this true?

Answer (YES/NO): NO